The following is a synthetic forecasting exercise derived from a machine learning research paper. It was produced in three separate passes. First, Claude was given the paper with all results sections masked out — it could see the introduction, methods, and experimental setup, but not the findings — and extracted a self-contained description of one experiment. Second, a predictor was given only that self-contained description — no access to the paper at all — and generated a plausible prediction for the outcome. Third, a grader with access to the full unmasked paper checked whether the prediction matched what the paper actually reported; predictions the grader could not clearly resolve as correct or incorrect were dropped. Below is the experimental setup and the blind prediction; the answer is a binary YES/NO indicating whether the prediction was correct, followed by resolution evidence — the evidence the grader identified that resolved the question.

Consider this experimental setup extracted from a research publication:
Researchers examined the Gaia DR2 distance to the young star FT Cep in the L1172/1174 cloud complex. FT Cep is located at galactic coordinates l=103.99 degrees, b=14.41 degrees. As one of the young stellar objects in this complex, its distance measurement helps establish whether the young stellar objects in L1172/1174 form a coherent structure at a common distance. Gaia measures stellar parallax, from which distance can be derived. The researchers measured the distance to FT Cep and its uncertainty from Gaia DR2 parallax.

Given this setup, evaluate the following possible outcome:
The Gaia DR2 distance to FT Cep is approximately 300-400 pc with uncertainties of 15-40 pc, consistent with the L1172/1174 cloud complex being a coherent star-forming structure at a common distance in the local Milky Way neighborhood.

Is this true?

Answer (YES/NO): NO